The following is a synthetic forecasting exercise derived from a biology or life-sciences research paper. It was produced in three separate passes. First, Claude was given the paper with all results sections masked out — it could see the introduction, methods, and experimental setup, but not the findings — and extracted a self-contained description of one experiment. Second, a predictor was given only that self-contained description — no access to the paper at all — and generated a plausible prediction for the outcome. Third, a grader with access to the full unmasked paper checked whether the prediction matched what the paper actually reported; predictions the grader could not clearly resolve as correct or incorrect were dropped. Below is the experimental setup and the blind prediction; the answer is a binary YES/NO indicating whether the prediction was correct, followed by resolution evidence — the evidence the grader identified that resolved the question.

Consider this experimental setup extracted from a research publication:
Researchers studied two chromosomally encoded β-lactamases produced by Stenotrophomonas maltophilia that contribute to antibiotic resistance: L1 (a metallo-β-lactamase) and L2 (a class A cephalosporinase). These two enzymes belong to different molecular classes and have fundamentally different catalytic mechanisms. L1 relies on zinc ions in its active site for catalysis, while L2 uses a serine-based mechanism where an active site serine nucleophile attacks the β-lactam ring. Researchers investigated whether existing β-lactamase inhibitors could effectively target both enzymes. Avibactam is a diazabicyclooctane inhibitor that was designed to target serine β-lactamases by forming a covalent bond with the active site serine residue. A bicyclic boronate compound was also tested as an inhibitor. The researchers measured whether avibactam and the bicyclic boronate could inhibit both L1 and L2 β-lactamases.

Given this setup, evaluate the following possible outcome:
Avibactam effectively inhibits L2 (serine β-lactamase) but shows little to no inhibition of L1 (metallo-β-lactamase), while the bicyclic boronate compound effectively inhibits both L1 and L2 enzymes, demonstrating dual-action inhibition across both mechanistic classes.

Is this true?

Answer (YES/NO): NO